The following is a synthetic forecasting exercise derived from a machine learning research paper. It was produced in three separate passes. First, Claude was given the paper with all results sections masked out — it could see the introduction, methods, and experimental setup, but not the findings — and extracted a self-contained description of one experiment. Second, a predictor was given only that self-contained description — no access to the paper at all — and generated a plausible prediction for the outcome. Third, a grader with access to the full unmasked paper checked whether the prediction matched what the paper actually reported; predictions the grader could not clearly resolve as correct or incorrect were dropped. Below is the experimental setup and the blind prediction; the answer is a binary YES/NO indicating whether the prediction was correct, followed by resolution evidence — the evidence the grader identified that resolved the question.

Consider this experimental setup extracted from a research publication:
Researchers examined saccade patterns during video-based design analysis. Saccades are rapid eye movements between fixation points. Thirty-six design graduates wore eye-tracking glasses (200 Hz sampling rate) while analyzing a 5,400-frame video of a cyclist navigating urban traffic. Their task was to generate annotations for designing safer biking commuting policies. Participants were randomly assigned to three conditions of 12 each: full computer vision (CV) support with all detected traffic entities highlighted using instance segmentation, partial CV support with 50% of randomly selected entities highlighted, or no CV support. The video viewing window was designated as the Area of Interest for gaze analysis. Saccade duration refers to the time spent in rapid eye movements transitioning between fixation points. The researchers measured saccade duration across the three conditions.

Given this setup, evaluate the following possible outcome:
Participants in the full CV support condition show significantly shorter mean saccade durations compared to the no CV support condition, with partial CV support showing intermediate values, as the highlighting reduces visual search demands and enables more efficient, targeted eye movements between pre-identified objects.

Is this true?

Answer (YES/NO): NO